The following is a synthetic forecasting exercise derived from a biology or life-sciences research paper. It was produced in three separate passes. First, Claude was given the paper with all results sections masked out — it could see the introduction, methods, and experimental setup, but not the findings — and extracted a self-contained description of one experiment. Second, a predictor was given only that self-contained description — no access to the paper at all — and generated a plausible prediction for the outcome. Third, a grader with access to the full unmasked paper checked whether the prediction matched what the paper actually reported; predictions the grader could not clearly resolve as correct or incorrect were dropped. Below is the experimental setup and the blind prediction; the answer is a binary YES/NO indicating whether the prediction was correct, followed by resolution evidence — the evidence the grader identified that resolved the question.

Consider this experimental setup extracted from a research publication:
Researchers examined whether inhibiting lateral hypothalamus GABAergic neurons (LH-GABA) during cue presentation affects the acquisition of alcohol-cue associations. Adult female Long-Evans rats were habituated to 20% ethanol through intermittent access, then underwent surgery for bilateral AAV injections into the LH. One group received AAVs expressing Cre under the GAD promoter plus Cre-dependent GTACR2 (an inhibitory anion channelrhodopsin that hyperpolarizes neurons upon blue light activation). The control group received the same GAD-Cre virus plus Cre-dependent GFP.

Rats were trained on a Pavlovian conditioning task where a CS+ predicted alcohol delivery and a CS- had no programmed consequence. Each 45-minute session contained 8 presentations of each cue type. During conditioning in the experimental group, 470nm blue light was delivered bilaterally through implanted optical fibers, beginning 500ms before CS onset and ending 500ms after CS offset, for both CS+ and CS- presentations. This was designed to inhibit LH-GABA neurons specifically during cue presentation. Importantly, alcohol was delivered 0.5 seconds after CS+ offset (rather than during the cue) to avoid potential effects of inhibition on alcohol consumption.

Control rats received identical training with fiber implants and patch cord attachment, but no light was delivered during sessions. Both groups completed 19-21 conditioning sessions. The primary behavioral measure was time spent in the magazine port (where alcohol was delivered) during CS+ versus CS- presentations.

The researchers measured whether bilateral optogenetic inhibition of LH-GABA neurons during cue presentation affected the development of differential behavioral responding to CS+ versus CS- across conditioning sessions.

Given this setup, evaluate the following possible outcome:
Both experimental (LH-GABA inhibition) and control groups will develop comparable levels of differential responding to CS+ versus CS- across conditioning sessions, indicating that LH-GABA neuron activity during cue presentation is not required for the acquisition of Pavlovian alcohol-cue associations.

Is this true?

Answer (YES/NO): NO